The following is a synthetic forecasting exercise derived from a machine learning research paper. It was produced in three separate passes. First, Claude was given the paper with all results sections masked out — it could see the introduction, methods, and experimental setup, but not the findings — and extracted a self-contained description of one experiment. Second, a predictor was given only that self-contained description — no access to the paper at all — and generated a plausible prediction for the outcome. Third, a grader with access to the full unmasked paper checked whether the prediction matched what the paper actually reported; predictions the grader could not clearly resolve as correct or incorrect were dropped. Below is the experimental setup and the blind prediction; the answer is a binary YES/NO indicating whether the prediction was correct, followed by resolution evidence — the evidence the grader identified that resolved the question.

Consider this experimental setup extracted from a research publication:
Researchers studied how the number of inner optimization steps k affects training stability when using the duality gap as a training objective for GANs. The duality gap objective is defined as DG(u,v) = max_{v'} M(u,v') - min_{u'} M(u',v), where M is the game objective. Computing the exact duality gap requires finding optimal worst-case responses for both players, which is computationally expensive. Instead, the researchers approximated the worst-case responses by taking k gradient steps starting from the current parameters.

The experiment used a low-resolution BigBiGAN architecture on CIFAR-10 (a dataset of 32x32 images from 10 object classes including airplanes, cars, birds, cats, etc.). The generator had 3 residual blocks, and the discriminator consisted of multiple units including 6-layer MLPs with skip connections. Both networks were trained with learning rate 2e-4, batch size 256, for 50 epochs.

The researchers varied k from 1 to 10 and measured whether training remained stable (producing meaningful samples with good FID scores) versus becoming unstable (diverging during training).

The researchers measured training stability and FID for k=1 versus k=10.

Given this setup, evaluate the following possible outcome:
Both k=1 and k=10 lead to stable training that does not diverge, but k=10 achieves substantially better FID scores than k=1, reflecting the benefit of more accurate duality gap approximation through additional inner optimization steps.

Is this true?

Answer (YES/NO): NO